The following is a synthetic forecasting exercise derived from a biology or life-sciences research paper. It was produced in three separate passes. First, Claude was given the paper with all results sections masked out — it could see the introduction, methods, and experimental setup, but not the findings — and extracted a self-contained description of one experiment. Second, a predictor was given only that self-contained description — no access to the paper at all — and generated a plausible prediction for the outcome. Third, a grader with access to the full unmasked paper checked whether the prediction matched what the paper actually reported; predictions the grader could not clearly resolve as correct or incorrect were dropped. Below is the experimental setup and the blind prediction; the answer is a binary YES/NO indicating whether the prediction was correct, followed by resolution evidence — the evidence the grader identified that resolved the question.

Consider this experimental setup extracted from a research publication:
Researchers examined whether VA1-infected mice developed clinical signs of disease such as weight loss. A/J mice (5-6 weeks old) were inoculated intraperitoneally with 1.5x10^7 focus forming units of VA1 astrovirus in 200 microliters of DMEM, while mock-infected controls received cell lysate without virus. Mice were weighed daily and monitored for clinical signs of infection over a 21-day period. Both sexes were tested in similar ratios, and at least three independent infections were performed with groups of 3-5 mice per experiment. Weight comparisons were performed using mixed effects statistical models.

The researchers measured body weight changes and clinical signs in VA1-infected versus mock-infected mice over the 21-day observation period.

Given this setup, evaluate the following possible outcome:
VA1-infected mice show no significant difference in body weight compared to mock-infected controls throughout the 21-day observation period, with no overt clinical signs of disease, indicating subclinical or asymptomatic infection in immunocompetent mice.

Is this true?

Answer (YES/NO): NO